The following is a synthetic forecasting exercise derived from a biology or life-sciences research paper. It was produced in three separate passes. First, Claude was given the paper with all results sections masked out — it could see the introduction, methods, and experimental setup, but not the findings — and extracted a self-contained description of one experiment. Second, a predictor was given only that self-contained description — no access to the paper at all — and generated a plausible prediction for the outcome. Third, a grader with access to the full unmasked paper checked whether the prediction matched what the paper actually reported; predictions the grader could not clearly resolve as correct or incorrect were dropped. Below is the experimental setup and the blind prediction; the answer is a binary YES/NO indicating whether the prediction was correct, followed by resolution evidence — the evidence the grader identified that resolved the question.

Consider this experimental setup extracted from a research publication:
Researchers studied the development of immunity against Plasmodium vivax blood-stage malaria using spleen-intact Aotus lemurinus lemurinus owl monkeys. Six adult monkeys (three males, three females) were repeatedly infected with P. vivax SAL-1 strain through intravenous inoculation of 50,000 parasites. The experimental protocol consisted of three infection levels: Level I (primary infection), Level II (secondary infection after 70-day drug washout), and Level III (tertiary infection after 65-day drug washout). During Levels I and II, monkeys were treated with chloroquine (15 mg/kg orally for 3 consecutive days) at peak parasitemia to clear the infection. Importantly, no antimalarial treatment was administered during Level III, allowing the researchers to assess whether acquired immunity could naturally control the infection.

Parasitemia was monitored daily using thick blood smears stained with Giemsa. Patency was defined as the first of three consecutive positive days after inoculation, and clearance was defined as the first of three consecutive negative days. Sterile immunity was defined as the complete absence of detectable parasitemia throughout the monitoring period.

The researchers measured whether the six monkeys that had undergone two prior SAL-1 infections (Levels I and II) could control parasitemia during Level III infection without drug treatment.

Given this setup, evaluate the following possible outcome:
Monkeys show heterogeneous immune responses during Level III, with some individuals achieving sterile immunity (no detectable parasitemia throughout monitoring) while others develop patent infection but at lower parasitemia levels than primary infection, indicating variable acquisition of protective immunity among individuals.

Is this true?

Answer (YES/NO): NO